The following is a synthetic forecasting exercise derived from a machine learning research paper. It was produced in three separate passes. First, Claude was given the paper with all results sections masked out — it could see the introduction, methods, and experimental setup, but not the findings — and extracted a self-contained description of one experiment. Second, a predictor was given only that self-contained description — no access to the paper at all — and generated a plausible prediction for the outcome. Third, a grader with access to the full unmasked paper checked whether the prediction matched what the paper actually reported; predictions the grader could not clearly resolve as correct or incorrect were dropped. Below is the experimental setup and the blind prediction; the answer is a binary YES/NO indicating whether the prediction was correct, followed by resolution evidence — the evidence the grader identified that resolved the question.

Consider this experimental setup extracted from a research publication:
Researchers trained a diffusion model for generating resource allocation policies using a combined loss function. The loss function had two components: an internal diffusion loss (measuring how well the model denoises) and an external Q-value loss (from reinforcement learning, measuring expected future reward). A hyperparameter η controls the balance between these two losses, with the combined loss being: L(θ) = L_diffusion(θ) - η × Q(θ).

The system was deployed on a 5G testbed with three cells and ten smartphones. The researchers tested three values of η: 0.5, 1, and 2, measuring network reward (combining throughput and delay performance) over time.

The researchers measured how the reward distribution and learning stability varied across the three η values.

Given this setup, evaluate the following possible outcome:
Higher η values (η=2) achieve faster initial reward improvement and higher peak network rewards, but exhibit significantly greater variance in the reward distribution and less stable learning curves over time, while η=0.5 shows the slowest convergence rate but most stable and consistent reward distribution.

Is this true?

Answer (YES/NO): NO